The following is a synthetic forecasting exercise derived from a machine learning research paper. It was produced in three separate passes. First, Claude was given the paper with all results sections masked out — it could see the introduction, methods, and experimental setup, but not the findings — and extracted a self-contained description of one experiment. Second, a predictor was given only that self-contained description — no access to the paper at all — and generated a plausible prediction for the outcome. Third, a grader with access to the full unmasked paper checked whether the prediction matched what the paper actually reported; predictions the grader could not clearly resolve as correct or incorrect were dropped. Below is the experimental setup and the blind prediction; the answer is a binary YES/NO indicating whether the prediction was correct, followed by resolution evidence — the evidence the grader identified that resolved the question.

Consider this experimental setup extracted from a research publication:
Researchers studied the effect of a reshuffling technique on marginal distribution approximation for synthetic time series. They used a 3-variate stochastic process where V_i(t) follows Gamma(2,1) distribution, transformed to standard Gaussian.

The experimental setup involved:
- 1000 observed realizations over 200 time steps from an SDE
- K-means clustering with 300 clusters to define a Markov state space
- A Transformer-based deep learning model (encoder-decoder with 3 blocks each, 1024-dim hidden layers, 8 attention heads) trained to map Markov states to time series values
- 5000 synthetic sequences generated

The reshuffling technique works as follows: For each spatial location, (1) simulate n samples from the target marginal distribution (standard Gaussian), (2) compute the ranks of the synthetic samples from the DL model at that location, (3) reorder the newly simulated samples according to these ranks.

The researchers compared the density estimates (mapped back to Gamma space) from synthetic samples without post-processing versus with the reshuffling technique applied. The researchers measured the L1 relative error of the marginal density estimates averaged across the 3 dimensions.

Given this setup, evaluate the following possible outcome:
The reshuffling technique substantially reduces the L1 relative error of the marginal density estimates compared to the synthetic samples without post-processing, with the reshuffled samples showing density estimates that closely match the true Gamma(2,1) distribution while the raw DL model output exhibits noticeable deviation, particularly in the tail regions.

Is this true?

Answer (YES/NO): NO